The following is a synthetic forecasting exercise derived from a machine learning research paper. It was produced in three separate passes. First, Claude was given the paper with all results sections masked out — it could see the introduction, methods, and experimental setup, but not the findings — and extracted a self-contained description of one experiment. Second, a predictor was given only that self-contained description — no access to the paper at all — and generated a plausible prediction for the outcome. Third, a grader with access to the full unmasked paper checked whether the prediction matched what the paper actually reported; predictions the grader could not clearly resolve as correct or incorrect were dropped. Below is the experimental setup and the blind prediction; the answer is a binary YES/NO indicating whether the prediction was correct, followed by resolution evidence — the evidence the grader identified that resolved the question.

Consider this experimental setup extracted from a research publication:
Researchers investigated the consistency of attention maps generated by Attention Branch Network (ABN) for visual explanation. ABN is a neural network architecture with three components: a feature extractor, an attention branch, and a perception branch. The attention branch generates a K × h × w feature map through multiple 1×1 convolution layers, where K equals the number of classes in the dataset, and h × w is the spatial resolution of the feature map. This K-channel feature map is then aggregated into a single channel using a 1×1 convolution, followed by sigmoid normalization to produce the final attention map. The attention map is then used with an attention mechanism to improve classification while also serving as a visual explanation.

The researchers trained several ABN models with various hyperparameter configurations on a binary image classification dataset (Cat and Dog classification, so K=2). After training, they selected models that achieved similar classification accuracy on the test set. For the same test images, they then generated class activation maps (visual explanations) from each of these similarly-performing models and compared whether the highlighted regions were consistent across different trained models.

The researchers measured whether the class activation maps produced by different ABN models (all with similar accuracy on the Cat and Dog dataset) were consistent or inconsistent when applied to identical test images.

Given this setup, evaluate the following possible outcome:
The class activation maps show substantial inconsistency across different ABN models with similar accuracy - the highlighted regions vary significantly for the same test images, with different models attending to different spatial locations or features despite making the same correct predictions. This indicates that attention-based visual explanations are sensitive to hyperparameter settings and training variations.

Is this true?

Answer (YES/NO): YES